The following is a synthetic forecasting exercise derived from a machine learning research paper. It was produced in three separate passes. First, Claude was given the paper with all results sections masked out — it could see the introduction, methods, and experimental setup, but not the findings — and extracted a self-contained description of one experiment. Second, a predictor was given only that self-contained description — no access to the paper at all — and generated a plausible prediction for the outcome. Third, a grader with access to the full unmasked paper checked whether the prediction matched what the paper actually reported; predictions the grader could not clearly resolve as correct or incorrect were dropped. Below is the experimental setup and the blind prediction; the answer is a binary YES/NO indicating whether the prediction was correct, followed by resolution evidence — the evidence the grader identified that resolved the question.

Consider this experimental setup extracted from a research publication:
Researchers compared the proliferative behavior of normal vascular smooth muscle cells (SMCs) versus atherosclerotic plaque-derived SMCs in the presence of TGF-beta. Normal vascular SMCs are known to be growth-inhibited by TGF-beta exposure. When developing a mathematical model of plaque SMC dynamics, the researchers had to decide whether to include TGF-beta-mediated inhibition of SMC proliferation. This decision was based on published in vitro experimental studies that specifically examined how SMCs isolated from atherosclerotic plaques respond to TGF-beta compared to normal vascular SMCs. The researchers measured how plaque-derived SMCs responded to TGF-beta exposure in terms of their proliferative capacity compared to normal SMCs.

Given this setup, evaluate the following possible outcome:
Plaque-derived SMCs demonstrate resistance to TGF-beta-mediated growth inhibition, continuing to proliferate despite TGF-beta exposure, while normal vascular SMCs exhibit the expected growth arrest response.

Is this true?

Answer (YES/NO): YES